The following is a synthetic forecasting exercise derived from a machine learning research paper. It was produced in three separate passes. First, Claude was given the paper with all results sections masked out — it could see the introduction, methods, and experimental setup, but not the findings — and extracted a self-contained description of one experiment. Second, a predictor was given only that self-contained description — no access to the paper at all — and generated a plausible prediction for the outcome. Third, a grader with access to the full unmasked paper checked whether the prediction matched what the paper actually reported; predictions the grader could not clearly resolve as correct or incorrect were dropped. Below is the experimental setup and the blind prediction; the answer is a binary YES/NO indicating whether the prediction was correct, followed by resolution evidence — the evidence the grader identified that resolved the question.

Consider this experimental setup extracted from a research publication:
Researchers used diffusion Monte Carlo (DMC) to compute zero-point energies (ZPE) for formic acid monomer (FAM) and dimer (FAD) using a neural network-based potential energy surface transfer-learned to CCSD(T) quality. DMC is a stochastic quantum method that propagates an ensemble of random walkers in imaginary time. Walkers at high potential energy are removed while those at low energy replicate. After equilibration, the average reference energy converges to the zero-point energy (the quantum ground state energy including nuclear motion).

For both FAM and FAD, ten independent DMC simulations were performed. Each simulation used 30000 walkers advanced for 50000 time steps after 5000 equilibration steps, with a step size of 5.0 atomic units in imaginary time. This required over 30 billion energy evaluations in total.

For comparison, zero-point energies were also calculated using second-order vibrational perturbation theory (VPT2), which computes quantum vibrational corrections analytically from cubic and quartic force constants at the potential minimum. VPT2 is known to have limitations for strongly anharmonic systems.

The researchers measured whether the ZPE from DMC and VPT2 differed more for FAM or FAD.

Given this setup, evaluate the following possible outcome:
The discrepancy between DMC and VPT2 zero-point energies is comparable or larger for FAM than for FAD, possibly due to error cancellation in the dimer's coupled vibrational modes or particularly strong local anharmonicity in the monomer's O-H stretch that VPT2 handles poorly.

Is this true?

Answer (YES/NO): NO